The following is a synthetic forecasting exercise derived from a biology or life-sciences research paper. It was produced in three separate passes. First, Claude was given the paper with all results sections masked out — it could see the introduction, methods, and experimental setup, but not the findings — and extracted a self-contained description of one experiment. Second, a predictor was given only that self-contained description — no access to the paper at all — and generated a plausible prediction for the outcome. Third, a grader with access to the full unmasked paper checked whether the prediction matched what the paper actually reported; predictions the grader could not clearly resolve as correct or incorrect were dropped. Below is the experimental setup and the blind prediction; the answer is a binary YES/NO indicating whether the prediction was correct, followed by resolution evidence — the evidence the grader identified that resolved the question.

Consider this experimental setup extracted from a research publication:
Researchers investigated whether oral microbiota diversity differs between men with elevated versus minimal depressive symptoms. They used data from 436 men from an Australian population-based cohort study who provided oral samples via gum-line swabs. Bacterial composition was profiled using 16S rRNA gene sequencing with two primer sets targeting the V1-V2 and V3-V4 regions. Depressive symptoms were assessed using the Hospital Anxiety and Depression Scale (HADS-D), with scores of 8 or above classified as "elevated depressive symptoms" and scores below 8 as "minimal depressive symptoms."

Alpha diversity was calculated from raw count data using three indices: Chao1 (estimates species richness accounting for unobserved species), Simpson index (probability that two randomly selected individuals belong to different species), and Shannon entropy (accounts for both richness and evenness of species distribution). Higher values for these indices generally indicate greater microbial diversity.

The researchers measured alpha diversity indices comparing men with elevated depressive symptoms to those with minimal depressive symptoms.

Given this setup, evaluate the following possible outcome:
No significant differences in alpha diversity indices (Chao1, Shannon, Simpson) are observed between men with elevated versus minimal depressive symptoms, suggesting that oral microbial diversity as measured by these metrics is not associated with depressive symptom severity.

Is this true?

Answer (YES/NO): YES